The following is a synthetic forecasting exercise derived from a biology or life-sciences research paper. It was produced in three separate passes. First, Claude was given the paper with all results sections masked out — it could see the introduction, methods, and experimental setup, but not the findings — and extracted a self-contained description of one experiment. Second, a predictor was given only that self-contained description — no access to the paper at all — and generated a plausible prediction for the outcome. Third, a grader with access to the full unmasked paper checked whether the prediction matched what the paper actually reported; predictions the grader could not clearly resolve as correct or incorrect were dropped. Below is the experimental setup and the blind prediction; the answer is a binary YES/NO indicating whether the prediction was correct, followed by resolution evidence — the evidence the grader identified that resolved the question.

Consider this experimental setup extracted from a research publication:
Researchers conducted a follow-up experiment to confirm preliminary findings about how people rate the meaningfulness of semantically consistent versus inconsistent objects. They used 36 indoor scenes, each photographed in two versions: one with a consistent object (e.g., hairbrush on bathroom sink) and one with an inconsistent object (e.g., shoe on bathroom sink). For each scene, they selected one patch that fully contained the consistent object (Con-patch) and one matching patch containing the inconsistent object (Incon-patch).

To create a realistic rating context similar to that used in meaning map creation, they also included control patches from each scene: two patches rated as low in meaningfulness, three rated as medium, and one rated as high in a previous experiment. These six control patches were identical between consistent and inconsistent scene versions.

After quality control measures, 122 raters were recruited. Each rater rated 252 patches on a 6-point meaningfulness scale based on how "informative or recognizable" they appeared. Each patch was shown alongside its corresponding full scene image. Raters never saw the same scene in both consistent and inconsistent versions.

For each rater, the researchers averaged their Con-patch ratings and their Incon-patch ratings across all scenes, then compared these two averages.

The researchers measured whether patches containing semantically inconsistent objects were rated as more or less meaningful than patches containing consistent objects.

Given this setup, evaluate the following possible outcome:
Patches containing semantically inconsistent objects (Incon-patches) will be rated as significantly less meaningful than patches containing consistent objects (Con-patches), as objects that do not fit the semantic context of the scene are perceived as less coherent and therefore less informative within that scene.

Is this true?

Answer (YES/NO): YES